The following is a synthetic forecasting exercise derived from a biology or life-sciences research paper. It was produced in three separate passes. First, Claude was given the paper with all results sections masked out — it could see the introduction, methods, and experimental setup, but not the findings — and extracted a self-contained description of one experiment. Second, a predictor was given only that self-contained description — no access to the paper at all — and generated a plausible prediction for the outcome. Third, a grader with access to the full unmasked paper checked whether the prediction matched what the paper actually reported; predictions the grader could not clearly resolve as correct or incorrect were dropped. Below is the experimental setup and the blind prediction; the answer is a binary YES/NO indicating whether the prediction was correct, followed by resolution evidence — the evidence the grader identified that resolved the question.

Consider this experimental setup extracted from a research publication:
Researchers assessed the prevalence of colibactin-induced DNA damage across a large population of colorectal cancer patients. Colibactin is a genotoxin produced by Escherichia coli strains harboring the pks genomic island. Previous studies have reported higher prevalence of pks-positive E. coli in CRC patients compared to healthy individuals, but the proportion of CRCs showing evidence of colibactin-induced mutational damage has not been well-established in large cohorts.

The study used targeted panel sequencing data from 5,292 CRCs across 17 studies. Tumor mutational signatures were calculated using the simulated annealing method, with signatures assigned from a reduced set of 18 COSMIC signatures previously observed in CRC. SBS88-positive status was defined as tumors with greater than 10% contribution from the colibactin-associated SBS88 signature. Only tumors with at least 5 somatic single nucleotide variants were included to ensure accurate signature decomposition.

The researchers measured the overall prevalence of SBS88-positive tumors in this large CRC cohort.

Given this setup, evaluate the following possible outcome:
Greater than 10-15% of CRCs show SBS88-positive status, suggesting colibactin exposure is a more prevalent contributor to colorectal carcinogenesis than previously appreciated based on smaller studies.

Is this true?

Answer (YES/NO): NO